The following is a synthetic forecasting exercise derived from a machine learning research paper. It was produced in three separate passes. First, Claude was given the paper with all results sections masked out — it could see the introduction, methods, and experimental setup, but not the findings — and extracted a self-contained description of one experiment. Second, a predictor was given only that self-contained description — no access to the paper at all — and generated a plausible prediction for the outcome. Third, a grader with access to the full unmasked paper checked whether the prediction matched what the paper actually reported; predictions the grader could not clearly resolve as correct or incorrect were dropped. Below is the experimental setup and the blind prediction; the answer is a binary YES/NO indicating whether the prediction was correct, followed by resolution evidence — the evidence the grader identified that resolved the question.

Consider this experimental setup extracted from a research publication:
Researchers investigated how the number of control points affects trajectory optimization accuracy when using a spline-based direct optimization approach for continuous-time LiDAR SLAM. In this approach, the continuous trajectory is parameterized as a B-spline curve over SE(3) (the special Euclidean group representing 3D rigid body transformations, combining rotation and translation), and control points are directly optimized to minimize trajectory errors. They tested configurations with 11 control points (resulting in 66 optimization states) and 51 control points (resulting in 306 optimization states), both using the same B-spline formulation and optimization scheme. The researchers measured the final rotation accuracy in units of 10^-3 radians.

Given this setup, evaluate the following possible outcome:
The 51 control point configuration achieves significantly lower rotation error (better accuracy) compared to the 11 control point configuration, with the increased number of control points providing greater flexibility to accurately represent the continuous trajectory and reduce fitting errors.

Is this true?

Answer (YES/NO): YES